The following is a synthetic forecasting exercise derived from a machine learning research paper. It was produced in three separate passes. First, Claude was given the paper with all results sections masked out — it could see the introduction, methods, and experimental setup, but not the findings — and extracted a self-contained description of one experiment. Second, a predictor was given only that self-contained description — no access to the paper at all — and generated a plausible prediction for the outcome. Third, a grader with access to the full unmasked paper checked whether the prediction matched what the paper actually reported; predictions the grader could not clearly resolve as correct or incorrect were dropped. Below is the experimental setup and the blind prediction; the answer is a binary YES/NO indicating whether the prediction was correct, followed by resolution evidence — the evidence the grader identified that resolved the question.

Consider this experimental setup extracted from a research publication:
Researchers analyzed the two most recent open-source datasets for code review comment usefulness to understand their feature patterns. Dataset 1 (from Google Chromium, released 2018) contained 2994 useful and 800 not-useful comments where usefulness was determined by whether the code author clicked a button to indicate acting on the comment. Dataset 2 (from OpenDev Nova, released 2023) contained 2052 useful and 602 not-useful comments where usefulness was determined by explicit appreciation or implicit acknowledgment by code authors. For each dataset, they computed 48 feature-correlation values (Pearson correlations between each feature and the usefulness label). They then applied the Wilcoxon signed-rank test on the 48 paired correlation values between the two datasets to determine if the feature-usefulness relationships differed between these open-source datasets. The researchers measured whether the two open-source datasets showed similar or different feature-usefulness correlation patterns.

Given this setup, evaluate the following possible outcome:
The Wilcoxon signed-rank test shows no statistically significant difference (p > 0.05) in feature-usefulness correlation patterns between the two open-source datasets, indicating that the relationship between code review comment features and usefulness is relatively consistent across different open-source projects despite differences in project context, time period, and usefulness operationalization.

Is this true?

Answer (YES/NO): NO